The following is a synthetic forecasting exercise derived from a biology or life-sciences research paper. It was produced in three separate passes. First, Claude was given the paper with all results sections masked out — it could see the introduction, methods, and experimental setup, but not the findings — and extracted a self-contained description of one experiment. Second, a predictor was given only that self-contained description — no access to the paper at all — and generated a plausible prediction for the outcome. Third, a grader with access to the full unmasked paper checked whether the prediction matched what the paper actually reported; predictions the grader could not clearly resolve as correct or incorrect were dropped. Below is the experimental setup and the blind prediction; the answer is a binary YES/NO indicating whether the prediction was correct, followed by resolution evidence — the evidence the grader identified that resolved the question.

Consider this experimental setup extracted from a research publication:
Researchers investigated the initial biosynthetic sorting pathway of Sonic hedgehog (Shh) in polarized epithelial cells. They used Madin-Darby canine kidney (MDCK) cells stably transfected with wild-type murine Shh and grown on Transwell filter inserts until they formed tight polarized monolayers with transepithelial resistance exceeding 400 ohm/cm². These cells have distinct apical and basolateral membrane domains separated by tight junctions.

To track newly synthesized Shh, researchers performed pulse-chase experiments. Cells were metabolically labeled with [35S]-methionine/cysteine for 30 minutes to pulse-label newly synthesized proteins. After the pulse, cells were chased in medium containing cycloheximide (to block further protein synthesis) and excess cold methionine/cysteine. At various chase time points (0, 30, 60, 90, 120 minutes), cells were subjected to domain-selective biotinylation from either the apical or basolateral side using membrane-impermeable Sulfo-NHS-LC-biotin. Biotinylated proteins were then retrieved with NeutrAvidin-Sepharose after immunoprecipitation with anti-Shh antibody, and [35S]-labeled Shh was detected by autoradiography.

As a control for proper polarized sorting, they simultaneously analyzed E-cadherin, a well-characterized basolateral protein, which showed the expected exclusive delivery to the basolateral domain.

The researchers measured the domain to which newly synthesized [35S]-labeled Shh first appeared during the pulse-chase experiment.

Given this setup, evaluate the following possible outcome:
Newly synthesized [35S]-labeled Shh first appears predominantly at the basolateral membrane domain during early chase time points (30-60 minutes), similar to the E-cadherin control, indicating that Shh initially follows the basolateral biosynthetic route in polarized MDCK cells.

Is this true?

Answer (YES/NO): YES